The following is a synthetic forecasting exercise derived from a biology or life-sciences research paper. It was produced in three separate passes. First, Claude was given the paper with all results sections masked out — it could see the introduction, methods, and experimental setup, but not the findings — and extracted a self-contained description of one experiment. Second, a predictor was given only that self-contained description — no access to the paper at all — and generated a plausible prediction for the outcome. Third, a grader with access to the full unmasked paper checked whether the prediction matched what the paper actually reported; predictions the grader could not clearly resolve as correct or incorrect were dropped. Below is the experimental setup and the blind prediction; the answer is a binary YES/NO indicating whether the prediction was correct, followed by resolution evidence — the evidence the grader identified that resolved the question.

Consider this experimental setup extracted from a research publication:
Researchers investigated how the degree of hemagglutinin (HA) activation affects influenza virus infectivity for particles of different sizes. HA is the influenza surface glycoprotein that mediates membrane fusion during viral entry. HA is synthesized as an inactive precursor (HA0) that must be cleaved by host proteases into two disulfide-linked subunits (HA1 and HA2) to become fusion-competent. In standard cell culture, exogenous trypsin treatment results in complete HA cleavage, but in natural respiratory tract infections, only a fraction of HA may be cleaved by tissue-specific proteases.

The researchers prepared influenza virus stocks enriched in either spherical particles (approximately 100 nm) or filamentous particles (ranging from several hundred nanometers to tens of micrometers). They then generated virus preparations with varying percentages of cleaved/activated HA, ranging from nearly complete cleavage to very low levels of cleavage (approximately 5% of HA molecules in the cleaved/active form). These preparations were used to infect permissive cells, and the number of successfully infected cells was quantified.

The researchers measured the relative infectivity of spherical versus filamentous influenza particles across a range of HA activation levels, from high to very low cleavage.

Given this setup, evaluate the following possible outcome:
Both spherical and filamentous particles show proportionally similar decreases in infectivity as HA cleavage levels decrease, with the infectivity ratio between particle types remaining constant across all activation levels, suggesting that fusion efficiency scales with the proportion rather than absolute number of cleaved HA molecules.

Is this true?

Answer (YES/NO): NO